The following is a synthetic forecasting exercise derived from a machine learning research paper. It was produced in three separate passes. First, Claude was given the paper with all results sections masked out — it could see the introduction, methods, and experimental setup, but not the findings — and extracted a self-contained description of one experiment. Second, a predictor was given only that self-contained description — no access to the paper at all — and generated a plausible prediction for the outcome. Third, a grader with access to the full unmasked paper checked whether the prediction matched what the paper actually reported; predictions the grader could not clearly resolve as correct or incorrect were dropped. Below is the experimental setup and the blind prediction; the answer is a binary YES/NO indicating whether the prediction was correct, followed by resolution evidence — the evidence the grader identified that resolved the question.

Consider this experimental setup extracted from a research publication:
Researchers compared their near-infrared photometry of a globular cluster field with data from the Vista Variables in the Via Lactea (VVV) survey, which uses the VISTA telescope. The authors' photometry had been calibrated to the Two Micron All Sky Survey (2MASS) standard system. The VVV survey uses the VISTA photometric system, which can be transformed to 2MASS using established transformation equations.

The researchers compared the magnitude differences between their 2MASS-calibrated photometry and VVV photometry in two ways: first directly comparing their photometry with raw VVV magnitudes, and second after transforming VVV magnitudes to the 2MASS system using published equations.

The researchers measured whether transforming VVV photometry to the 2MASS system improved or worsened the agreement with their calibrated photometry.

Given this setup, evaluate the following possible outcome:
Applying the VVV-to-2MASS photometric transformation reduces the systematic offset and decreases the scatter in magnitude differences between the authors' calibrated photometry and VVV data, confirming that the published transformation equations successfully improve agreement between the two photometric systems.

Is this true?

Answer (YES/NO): NO